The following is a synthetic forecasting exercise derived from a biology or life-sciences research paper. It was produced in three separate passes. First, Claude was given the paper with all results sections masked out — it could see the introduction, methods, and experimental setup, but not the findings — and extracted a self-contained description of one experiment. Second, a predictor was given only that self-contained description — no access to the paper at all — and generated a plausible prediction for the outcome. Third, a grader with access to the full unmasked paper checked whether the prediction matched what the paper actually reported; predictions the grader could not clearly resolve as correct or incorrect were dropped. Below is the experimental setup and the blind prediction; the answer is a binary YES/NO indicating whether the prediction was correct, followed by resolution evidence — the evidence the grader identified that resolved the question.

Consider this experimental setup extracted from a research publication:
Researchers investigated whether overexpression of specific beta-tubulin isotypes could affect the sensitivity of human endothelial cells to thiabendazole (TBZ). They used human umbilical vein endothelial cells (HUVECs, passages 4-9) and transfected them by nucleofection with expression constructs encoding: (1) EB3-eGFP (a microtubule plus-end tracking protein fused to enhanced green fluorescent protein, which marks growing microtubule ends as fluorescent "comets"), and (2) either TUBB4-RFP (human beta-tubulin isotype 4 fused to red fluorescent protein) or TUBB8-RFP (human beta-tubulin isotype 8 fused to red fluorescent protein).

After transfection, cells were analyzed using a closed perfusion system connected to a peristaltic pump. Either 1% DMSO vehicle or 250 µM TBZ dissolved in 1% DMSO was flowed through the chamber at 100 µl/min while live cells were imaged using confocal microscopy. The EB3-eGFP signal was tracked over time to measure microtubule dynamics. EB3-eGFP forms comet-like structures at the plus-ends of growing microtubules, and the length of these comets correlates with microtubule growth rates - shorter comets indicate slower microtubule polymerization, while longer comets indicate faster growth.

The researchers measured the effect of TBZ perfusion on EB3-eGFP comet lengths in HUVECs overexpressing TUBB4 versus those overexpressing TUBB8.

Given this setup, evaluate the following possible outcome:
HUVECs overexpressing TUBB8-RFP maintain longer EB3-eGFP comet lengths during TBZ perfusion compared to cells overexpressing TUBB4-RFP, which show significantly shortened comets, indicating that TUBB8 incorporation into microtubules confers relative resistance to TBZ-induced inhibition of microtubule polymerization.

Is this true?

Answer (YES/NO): NO